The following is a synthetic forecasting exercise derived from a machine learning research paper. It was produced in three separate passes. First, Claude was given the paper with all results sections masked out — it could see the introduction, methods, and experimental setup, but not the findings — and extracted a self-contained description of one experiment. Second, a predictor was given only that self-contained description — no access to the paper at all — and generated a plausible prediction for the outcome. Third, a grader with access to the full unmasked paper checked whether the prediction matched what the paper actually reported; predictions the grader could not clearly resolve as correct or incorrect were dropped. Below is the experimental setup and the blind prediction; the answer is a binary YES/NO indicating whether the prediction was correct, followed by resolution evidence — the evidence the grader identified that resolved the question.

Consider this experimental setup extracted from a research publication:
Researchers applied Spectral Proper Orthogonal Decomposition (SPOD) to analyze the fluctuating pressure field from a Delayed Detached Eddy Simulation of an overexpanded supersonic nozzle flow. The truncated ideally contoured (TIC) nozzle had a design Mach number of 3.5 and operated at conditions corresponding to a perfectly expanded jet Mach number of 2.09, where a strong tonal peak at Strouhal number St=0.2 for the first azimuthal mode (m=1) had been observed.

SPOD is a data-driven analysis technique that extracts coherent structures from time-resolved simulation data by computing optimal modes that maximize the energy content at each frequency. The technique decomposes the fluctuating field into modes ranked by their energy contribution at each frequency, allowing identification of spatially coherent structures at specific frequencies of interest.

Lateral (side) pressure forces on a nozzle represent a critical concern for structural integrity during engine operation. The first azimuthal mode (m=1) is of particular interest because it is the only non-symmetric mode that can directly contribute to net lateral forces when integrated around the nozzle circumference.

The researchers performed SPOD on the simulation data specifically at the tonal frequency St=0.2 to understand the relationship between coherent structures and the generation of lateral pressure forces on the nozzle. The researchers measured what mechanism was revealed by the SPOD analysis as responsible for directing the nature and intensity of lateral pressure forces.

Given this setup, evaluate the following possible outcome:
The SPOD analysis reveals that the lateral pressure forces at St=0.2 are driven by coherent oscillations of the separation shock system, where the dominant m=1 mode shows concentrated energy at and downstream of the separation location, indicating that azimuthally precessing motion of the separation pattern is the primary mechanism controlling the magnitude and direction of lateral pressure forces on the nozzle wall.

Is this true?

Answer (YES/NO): NO